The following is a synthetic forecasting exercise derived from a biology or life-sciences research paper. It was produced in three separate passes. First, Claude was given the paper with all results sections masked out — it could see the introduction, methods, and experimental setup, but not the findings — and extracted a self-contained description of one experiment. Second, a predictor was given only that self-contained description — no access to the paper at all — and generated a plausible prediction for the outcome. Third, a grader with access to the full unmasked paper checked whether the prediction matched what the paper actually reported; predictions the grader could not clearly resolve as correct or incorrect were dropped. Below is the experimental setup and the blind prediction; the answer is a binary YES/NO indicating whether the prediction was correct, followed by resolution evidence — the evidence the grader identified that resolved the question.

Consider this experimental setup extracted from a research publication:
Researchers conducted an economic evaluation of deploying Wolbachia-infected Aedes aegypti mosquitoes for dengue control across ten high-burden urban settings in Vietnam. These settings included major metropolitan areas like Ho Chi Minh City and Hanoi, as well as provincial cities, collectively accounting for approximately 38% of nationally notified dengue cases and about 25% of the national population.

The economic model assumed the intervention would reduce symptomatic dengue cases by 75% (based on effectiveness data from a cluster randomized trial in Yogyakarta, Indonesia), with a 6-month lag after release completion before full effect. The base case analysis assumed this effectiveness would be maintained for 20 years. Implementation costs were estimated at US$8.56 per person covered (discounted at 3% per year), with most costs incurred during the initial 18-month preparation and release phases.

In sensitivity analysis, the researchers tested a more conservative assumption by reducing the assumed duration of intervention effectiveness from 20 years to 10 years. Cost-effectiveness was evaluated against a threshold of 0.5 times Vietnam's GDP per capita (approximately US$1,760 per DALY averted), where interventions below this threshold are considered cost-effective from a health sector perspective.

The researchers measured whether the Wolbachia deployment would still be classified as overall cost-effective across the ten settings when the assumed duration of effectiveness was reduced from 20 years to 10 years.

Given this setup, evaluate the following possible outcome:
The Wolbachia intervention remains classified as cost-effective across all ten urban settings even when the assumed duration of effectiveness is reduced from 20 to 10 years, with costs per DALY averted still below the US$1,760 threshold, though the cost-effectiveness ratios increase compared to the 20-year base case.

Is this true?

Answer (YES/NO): NO